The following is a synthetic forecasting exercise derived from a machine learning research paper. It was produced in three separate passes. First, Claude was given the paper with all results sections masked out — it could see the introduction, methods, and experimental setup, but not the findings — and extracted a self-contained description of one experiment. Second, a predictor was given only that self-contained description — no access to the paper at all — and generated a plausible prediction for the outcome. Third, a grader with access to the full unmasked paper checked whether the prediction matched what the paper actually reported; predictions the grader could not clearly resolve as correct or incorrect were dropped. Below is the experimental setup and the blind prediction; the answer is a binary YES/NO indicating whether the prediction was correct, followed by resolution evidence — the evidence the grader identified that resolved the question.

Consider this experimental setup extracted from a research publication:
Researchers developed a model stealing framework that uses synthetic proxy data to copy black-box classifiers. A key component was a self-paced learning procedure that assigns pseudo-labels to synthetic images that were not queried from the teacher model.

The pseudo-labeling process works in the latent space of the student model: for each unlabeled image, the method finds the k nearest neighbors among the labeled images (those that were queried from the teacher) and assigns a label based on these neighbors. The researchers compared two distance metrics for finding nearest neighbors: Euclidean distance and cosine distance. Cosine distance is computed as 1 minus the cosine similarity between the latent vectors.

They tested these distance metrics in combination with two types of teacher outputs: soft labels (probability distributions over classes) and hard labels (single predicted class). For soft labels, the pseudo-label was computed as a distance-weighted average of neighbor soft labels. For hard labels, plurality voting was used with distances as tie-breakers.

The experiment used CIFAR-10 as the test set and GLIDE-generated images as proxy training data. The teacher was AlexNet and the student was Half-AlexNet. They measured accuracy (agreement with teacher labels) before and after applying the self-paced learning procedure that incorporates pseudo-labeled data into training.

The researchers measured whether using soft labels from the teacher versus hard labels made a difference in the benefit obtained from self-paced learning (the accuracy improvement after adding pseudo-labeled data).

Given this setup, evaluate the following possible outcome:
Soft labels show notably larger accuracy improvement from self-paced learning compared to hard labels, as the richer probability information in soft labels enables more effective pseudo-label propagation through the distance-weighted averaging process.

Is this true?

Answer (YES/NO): NO